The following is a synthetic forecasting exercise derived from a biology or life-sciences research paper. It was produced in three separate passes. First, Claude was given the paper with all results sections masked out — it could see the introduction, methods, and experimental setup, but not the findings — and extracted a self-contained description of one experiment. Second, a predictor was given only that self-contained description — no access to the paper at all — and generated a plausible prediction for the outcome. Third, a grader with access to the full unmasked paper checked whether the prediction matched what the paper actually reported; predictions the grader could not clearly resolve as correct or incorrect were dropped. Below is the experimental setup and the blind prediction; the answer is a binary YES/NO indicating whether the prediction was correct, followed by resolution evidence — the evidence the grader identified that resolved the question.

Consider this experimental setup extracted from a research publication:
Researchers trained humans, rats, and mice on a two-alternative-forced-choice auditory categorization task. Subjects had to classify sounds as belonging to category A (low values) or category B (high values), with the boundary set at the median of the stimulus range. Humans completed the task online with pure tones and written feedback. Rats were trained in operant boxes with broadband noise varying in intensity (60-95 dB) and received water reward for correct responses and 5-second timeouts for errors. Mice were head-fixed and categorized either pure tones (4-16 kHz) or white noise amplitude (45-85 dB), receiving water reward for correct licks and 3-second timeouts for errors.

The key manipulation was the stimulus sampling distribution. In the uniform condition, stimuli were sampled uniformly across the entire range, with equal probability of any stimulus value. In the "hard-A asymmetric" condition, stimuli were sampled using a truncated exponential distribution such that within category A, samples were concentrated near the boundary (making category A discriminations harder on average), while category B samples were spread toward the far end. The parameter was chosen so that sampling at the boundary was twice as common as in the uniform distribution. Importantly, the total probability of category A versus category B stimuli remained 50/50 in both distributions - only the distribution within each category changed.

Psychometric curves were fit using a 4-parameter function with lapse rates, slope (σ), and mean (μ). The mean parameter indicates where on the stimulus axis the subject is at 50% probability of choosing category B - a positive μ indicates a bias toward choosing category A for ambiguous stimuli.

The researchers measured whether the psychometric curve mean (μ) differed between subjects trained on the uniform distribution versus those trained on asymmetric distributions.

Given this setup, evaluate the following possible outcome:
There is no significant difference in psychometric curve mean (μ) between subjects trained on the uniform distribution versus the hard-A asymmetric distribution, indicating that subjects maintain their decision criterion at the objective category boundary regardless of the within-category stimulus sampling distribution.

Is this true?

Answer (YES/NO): NO